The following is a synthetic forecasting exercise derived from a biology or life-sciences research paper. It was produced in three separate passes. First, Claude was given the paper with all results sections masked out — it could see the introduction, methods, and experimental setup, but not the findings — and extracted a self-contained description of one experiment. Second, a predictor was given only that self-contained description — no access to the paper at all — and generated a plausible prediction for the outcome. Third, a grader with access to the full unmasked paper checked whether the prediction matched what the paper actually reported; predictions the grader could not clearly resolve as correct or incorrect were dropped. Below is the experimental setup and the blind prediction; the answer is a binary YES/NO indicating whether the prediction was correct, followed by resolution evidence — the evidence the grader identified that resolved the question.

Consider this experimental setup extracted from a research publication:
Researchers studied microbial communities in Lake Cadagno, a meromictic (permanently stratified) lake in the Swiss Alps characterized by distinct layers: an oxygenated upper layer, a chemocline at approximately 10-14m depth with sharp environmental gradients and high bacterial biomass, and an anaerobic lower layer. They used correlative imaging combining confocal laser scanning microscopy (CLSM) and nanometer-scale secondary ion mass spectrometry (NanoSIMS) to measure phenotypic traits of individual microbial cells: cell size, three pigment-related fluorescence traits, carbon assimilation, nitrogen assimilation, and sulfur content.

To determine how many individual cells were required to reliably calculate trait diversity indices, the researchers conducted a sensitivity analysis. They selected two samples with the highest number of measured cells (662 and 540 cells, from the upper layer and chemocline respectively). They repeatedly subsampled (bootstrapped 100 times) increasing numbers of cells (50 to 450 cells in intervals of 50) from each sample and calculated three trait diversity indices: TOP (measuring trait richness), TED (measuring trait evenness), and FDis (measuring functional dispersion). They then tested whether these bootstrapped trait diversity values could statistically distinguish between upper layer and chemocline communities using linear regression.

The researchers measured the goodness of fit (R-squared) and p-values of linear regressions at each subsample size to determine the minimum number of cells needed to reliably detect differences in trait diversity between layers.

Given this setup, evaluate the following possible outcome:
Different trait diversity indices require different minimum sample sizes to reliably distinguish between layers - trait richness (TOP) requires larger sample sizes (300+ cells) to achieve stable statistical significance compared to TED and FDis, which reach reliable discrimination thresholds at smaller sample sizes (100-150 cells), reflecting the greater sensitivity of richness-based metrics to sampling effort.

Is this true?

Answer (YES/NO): NO